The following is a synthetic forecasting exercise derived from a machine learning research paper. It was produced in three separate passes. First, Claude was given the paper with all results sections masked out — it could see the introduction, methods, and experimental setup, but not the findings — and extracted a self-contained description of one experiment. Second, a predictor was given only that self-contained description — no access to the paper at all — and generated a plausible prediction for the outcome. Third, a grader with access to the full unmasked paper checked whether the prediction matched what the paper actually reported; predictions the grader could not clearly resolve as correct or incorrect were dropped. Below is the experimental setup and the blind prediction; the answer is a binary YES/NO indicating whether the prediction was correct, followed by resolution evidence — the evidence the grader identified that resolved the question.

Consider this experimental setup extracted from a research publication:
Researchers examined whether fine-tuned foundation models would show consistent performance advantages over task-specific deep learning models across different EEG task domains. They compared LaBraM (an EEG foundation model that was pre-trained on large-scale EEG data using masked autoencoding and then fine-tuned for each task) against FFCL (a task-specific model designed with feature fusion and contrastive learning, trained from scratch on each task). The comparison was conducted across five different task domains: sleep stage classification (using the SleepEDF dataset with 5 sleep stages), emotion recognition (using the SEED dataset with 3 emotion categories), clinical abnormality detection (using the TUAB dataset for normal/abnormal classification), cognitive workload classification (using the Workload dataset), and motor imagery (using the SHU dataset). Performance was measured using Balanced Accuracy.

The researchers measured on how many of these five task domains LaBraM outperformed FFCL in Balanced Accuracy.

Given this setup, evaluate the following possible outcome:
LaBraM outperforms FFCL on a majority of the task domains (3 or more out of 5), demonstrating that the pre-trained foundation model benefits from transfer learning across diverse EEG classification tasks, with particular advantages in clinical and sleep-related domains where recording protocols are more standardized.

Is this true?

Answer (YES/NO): YES